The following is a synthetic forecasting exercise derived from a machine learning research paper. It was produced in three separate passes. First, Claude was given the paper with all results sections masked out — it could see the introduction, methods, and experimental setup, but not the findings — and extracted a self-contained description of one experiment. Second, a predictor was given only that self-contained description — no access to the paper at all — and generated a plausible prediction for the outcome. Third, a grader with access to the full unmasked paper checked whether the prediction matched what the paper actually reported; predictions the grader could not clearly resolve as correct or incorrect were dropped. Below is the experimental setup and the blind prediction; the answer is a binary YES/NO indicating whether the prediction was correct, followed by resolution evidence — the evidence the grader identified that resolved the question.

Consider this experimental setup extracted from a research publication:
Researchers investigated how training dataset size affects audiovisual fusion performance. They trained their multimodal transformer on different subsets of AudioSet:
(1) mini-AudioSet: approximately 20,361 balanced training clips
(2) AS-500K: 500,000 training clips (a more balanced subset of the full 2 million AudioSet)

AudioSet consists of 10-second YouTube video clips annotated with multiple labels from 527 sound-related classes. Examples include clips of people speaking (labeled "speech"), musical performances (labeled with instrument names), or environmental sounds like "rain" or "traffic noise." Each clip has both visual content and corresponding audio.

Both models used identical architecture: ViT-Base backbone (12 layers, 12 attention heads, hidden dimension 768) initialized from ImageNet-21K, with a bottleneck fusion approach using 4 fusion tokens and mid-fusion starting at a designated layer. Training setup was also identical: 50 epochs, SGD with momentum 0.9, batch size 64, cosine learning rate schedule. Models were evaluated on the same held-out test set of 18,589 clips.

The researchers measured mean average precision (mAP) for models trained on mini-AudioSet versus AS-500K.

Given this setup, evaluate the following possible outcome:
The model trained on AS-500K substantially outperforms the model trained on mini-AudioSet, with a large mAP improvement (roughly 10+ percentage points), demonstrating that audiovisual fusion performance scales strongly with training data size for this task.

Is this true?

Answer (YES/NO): NO